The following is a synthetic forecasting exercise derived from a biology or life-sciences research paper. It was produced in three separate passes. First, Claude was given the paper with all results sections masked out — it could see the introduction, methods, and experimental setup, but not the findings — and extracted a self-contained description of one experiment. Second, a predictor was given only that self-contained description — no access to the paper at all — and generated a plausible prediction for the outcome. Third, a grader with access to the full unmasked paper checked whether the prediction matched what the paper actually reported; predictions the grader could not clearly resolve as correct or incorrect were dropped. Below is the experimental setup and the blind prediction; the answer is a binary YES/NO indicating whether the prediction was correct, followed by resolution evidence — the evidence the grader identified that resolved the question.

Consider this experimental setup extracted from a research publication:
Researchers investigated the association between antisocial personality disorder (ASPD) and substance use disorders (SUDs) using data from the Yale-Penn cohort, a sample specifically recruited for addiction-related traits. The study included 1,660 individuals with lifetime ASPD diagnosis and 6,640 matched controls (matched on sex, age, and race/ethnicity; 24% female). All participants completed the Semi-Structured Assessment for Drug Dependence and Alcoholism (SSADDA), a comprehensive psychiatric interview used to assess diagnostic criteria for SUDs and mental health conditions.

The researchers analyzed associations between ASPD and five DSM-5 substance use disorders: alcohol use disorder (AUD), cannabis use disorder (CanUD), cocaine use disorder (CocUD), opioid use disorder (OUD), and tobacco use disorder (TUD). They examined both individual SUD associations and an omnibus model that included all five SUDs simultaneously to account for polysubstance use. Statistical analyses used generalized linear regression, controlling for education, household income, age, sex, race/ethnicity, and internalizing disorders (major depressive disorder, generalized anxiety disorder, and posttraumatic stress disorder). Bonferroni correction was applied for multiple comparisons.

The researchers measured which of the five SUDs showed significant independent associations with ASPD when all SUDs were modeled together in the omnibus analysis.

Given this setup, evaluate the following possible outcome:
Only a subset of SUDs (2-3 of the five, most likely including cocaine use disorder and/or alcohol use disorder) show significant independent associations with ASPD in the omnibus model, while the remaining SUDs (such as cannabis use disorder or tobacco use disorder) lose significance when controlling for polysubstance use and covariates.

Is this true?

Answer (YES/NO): NO